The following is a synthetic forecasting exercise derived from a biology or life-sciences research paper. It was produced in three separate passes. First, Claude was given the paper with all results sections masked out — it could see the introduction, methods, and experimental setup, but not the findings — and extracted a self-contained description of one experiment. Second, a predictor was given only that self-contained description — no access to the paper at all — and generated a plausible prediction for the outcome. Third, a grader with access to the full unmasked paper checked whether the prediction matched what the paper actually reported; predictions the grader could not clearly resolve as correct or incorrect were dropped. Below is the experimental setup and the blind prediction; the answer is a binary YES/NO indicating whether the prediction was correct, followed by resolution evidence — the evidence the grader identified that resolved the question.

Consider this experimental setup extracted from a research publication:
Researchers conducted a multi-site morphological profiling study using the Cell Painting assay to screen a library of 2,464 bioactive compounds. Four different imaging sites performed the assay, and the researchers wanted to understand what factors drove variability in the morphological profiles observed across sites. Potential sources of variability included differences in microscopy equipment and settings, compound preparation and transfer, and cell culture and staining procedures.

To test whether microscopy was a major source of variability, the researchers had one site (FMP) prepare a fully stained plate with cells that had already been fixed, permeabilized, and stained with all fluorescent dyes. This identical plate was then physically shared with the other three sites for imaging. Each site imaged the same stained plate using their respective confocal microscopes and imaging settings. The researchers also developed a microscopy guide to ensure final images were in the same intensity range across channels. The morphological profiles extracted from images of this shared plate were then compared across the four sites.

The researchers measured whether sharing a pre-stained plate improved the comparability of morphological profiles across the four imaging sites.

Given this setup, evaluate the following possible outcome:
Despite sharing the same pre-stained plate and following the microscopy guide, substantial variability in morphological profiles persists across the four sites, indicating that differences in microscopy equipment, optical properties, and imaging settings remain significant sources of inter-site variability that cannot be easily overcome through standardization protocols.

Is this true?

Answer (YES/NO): NO